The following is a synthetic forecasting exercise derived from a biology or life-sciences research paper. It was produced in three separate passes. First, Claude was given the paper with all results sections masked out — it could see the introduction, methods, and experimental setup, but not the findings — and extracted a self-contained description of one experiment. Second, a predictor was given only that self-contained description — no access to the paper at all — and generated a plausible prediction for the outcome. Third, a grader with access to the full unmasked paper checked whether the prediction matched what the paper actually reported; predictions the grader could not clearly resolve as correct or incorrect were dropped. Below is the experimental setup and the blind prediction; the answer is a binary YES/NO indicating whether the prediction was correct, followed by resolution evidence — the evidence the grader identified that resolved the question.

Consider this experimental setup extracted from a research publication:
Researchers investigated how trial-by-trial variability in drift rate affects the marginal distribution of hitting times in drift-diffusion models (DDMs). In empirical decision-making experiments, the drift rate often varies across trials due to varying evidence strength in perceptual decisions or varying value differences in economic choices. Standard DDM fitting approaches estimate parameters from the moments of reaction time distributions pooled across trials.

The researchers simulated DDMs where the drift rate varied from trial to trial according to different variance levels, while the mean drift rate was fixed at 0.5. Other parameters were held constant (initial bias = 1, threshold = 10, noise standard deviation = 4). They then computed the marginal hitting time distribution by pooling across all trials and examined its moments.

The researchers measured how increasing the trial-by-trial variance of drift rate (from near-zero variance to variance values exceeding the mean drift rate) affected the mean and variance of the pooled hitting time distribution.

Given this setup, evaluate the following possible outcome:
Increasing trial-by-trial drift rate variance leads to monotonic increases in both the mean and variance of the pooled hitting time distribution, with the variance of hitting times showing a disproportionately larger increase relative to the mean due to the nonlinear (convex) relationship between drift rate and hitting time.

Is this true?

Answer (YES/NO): NO